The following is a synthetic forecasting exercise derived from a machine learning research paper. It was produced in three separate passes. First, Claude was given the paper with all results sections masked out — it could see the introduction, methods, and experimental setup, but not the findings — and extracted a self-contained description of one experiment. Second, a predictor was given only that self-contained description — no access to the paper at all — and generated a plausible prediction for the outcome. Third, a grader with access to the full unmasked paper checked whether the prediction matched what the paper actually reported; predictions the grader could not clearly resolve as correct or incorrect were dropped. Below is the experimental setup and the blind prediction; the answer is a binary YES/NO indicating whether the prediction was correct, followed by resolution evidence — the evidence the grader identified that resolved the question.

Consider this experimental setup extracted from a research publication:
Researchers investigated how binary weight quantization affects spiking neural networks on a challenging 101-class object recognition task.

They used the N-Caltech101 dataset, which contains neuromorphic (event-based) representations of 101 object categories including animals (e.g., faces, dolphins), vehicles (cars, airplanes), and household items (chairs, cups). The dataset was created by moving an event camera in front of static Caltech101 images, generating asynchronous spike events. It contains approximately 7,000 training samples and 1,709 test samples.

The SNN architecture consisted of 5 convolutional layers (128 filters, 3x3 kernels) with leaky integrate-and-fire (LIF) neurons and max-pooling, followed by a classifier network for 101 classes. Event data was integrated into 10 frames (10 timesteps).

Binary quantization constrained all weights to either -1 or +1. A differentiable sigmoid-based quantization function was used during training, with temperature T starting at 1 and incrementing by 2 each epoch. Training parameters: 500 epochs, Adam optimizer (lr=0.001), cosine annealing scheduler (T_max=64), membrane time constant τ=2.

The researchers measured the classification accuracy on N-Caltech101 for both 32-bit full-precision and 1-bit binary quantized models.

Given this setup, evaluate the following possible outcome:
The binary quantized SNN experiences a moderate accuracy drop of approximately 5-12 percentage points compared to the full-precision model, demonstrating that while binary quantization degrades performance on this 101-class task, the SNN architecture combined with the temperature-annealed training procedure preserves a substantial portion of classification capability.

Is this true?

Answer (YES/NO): NO